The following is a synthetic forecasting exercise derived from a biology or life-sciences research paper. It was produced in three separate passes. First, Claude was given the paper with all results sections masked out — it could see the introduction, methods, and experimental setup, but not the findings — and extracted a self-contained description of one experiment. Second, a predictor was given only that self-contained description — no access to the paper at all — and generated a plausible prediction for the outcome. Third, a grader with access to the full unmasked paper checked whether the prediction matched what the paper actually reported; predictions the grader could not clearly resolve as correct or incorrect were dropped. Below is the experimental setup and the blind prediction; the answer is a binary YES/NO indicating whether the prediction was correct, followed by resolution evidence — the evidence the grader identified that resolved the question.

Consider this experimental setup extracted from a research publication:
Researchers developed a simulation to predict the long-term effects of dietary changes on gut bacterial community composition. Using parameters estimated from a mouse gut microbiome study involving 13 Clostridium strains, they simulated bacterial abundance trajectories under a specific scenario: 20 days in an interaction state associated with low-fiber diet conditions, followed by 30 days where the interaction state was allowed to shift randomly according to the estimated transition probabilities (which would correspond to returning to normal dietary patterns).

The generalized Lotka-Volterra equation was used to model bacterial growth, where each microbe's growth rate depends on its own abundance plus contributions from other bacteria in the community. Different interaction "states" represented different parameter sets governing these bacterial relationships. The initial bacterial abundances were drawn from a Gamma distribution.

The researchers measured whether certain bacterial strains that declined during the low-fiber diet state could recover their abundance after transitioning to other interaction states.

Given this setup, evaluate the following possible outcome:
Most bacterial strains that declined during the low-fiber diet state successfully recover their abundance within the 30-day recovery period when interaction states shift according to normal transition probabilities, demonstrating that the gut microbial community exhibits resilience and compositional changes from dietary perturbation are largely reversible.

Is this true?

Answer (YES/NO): NO